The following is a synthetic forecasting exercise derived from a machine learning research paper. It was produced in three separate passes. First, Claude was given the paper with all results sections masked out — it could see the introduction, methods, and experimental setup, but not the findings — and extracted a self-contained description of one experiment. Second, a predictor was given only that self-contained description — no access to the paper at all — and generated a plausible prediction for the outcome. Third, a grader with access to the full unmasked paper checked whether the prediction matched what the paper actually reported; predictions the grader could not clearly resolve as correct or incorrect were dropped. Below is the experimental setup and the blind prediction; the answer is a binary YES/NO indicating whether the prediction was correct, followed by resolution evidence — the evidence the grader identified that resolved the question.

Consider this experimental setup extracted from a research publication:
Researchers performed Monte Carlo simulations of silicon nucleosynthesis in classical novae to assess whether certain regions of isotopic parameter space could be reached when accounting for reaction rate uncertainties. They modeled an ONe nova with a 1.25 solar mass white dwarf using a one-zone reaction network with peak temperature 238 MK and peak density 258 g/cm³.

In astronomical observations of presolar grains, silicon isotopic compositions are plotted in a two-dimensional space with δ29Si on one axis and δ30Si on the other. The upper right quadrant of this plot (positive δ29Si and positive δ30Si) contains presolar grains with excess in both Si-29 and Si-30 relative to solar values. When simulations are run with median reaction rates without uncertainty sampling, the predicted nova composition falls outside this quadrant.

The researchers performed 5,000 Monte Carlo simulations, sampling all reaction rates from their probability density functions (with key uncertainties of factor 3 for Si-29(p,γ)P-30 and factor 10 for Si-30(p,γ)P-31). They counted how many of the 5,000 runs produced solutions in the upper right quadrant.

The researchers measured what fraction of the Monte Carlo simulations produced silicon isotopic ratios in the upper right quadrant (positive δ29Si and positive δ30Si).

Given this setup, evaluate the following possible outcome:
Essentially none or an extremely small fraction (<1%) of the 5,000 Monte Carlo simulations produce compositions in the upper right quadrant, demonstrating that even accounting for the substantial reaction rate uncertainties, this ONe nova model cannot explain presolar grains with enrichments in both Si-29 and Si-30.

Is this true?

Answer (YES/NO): NO